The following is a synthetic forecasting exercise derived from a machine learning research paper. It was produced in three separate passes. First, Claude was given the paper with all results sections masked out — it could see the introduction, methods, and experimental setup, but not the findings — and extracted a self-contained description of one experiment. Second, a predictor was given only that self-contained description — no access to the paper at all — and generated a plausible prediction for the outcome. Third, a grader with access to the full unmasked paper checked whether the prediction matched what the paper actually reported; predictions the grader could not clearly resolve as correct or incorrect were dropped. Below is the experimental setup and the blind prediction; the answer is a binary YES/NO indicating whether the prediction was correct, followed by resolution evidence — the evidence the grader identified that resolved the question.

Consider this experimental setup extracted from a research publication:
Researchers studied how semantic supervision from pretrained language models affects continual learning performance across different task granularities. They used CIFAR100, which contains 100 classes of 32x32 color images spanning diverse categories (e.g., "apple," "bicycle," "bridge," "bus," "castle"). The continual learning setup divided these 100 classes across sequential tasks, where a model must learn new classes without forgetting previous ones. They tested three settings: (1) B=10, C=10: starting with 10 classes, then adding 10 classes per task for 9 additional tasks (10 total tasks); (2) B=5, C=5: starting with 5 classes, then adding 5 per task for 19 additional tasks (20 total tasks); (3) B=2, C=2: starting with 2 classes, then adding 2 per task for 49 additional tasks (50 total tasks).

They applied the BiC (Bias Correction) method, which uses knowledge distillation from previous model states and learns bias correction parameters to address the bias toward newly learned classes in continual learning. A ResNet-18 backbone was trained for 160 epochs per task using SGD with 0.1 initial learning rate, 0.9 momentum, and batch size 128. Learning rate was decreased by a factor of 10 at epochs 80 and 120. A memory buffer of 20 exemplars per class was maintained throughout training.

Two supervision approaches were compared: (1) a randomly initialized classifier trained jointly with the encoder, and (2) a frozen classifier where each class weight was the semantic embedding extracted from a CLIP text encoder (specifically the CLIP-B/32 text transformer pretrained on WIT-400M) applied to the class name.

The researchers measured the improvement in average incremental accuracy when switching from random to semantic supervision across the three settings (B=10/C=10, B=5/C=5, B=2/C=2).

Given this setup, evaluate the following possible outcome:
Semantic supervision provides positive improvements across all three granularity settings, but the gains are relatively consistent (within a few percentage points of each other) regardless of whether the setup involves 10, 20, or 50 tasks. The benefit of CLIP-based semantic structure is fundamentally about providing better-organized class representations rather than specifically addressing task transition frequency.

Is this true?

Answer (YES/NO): NO